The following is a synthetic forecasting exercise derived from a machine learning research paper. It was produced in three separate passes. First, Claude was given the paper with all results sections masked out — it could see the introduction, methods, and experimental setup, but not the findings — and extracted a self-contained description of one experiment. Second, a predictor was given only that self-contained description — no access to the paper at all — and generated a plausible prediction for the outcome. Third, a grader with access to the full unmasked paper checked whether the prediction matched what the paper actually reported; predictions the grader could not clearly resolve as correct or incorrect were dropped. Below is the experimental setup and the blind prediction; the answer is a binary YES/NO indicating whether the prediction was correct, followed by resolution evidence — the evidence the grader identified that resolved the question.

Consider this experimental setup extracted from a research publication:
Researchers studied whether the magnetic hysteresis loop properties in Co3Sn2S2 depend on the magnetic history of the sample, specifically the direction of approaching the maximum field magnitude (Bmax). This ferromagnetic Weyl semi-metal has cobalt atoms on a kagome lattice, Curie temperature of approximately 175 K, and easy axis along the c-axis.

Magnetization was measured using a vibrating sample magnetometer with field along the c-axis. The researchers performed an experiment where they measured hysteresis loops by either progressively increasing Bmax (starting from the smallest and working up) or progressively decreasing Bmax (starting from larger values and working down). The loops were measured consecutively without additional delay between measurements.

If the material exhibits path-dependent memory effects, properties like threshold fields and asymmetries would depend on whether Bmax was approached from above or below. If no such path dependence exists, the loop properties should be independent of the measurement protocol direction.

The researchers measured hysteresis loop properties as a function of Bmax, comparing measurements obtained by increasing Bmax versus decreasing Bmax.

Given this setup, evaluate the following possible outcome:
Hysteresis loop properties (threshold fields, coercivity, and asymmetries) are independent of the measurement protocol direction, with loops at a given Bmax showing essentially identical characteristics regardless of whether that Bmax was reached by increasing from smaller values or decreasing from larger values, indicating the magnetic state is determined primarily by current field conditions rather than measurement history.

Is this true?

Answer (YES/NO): YES